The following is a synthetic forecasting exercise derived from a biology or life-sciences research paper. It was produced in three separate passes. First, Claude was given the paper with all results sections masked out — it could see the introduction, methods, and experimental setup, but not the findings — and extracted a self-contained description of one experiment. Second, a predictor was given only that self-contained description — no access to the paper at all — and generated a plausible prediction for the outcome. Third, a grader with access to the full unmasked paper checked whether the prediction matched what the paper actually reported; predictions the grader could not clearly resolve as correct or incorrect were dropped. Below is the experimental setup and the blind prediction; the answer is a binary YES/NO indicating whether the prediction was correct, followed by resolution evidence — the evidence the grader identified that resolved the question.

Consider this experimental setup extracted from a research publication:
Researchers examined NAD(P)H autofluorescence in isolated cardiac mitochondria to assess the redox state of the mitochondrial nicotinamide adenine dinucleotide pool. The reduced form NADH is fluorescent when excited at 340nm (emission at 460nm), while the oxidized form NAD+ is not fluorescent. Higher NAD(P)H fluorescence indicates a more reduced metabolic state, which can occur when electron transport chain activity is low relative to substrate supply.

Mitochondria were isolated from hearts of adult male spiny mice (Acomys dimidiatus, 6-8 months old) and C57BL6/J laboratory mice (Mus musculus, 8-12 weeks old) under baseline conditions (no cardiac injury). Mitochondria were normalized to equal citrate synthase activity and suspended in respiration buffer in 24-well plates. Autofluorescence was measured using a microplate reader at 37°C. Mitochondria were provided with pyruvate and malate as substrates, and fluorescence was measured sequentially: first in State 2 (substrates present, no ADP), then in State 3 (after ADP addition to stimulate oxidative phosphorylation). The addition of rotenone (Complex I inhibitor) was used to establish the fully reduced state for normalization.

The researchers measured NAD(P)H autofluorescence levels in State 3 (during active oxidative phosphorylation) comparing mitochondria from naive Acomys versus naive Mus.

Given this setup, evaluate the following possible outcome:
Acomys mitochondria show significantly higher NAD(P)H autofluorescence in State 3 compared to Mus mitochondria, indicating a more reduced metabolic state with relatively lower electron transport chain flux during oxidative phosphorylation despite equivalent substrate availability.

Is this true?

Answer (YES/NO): YES